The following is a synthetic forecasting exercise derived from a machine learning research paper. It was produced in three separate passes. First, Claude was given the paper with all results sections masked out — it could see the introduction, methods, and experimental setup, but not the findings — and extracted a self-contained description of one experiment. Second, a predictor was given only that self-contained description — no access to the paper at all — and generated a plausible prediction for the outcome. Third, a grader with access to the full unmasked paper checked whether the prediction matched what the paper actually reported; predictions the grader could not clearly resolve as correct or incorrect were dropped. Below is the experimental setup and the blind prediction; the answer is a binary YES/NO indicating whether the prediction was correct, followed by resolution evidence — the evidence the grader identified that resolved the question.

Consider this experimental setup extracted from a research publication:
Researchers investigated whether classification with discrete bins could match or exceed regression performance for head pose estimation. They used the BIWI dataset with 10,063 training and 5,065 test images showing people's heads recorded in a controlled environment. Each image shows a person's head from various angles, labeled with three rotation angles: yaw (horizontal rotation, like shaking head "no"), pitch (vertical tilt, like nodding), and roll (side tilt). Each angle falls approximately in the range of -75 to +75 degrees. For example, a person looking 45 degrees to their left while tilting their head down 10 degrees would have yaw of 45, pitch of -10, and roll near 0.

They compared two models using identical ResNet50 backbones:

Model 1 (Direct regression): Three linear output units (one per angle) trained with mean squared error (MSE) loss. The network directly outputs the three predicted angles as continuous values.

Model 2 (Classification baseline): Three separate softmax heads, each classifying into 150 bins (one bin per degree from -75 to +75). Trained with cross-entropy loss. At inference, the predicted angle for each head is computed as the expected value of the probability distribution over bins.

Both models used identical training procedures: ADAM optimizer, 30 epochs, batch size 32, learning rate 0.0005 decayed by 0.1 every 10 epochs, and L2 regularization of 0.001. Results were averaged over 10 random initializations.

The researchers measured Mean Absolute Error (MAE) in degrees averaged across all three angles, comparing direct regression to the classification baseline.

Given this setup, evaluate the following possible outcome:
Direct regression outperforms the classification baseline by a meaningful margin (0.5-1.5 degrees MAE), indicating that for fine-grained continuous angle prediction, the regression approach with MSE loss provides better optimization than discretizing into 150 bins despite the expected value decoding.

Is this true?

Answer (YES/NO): NO